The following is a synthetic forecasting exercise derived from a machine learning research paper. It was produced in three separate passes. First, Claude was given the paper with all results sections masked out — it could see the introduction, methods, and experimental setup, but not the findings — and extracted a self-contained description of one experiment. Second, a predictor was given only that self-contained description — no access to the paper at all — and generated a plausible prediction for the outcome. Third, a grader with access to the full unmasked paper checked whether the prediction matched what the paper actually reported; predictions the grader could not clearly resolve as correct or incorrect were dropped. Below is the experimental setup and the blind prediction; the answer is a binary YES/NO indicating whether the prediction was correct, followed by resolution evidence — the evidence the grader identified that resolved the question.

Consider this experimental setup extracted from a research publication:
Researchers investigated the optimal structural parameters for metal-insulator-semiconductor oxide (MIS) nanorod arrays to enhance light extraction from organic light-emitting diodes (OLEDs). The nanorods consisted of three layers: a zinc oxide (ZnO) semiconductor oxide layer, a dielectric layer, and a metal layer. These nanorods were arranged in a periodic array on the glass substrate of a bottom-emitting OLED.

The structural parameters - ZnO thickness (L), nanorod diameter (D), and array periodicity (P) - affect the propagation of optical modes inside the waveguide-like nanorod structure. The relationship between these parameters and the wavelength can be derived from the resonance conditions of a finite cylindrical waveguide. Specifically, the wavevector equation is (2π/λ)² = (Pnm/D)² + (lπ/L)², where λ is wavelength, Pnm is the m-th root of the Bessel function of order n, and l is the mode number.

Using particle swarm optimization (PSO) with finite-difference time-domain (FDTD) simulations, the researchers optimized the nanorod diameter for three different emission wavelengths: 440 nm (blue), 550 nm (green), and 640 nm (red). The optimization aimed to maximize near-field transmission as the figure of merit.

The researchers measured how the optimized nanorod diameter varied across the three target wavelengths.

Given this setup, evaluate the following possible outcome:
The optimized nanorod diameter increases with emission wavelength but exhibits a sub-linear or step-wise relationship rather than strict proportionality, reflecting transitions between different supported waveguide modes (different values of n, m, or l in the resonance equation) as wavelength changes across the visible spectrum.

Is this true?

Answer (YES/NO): NO